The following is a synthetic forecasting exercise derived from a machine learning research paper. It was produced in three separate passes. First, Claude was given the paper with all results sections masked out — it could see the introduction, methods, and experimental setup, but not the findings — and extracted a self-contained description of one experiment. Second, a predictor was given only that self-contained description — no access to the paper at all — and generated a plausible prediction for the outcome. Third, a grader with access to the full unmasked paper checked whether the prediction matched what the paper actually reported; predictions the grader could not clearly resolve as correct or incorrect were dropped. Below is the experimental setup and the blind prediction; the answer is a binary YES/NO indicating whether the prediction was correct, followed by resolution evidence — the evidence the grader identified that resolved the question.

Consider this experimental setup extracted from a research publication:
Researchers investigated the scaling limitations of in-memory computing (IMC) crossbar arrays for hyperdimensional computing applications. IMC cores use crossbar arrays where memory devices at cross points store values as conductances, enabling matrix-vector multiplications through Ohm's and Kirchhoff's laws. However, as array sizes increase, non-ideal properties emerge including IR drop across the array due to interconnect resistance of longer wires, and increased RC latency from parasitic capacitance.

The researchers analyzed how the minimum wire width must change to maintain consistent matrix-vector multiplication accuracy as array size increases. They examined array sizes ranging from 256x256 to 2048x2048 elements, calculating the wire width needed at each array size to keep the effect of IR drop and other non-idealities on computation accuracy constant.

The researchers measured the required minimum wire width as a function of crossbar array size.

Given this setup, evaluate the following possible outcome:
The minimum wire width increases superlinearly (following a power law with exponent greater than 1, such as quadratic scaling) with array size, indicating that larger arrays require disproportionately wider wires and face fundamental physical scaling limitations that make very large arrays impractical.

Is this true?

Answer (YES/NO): NO